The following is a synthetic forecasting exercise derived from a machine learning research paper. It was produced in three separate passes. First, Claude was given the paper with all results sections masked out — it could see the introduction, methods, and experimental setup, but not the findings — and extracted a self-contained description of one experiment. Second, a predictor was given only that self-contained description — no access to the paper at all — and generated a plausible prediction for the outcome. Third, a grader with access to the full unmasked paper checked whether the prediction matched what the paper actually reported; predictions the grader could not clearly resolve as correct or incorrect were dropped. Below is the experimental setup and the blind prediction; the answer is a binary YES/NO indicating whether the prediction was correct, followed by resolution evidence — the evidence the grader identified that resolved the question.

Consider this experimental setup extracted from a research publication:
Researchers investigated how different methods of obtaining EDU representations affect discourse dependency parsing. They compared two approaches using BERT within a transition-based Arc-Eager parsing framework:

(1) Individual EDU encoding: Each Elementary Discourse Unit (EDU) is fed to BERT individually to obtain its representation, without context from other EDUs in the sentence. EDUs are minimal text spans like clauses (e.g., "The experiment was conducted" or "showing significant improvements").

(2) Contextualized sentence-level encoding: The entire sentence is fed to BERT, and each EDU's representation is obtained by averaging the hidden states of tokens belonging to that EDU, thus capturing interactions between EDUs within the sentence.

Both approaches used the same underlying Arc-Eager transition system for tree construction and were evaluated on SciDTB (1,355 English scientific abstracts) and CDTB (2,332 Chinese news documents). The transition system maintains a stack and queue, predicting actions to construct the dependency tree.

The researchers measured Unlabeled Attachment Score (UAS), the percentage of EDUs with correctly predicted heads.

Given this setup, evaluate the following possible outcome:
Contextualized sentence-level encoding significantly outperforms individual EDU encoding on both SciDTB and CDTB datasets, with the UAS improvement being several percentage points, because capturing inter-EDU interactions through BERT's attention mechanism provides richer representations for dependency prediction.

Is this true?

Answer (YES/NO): NO